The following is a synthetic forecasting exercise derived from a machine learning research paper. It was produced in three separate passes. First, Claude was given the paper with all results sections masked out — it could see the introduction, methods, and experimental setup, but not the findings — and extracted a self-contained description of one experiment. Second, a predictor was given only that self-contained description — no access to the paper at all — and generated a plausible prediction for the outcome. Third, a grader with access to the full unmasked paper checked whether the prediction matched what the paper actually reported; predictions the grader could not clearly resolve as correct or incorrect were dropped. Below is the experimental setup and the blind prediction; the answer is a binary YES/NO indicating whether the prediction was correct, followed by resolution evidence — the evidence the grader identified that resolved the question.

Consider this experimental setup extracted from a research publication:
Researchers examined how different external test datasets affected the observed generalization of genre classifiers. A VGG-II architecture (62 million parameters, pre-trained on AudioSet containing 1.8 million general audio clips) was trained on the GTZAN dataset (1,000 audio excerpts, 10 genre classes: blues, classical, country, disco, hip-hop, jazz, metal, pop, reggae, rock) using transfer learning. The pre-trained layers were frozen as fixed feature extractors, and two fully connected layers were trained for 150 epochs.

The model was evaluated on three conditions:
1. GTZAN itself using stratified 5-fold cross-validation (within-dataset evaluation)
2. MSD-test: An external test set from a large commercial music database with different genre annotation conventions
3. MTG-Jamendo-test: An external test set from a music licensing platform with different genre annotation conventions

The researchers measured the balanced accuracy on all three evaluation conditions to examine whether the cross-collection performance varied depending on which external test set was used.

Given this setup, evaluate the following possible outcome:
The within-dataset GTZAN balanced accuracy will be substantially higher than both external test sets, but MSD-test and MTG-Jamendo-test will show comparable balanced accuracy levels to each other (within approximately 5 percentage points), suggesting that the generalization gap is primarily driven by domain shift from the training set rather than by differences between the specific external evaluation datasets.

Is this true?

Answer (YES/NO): NO